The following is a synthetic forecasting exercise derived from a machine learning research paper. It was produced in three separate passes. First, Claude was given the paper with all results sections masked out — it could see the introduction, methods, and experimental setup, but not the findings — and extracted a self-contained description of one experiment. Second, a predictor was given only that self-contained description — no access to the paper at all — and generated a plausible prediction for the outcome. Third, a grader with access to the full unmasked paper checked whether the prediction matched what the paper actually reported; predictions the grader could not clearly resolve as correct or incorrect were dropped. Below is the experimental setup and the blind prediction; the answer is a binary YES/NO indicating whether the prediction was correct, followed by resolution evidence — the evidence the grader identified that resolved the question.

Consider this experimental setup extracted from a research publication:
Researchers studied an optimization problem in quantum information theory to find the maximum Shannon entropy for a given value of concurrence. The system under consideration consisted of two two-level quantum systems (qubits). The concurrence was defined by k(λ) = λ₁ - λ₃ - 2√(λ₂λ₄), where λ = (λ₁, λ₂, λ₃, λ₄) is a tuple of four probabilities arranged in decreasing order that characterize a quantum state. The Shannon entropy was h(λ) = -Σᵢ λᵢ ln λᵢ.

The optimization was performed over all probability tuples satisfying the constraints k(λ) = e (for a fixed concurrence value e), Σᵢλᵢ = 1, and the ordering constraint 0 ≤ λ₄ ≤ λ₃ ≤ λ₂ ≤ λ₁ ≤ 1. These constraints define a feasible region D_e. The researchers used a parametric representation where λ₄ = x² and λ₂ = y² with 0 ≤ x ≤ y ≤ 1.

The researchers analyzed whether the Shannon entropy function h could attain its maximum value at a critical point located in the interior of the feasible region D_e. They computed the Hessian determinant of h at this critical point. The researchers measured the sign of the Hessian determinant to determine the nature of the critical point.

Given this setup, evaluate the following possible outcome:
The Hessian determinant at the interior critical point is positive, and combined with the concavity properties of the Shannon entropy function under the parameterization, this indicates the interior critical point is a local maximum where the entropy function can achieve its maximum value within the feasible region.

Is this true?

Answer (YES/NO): NO